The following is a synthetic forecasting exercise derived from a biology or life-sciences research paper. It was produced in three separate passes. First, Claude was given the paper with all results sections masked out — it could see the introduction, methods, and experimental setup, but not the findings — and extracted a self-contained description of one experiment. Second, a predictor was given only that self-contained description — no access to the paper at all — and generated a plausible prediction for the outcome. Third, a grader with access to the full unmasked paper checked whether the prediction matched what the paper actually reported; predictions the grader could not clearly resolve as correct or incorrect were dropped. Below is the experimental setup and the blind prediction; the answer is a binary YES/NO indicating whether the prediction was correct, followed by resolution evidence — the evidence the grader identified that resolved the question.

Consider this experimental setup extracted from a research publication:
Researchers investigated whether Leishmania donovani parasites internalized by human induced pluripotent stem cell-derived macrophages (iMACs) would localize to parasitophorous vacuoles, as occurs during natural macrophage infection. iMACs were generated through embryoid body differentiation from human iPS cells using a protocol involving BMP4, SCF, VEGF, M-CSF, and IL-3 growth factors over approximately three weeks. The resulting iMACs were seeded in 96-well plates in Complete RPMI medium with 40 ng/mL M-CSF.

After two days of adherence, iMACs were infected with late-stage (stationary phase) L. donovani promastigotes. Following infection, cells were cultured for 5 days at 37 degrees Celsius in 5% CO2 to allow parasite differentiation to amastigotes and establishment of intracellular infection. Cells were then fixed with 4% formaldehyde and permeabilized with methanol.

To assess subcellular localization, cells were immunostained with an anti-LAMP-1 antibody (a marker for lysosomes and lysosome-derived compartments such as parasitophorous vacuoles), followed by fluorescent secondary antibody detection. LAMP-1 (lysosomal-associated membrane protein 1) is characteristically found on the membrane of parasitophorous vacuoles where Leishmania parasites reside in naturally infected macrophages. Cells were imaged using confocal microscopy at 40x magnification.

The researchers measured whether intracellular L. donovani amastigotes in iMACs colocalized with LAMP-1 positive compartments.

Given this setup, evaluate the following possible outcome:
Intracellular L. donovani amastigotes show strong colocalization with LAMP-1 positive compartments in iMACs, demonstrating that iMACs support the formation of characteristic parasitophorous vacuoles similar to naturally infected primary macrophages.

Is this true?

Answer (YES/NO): YES